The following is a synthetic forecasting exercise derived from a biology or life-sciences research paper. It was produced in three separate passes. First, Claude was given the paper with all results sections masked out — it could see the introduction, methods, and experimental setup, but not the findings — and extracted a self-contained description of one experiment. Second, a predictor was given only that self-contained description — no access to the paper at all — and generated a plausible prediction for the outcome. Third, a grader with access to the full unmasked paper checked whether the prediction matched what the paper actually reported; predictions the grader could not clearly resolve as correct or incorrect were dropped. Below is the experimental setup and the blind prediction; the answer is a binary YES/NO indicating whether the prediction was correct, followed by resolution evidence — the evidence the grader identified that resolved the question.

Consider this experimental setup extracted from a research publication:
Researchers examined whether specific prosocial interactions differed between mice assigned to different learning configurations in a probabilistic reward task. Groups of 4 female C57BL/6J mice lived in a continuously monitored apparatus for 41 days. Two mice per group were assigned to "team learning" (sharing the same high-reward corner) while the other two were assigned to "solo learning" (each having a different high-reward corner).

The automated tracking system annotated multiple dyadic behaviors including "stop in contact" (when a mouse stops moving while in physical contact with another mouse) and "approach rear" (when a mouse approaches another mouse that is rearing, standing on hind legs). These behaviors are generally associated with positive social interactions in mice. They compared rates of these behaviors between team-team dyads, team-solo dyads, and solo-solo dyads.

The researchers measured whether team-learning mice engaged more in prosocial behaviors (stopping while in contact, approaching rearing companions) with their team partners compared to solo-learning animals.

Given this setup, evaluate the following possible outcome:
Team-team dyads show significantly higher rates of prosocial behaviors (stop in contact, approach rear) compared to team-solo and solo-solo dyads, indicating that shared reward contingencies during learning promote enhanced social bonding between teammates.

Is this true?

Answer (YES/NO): NO